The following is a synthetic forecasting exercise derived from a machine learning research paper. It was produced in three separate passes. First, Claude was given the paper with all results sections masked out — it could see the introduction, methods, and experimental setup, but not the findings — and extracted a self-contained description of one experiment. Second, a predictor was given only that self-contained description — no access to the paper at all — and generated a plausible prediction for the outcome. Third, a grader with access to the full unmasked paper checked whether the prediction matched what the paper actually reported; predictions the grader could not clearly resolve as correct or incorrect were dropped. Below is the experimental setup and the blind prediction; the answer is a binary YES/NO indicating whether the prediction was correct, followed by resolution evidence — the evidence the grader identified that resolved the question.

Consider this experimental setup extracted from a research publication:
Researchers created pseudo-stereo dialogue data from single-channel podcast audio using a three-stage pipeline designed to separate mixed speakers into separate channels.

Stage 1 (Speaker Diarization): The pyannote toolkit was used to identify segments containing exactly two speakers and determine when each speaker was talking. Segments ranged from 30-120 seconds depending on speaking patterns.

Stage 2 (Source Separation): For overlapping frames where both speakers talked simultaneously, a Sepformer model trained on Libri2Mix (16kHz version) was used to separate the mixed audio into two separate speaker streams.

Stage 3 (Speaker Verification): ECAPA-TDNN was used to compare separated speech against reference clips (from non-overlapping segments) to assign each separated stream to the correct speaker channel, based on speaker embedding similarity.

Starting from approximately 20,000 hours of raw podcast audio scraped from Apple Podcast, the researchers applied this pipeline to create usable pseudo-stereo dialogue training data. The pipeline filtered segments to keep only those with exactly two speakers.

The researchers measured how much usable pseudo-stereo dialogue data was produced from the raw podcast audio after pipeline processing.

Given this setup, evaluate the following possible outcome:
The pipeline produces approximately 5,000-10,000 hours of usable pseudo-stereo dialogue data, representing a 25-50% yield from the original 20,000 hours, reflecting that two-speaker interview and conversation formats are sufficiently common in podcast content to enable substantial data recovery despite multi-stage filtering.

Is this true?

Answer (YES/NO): NO